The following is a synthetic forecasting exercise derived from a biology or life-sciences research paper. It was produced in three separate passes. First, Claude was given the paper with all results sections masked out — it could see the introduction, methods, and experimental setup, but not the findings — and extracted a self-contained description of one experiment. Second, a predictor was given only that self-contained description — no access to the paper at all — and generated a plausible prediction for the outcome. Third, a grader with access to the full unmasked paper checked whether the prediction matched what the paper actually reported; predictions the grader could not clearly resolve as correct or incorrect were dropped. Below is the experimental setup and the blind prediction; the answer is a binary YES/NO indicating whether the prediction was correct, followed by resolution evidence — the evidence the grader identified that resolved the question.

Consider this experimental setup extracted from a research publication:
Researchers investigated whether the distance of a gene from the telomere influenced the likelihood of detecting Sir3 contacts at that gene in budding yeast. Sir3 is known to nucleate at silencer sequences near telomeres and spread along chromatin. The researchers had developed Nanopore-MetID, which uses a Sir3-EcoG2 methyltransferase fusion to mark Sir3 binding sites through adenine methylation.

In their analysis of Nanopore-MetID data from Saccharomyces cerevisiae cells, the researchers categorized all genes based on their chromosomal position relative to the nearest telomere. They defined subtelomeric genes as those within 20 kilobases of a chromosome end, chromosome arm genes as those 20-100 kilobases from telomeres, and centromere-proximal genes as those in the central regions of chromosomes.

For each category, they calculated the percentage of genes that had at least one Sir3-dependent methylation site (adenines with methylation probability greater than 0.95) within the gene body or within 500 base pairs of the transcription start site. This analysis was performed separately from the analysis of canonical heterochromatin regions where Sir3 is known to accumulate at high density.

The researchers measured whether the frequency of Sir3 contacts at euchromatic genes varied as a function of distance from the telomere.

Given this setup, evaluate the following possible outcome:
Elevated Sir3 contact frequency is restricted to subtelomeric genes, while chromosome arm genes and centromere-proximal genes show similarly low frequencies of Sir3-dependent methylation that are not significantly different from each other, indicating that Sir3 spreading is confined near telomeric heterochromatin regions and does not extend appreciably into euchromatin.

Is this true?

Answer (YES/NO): NO